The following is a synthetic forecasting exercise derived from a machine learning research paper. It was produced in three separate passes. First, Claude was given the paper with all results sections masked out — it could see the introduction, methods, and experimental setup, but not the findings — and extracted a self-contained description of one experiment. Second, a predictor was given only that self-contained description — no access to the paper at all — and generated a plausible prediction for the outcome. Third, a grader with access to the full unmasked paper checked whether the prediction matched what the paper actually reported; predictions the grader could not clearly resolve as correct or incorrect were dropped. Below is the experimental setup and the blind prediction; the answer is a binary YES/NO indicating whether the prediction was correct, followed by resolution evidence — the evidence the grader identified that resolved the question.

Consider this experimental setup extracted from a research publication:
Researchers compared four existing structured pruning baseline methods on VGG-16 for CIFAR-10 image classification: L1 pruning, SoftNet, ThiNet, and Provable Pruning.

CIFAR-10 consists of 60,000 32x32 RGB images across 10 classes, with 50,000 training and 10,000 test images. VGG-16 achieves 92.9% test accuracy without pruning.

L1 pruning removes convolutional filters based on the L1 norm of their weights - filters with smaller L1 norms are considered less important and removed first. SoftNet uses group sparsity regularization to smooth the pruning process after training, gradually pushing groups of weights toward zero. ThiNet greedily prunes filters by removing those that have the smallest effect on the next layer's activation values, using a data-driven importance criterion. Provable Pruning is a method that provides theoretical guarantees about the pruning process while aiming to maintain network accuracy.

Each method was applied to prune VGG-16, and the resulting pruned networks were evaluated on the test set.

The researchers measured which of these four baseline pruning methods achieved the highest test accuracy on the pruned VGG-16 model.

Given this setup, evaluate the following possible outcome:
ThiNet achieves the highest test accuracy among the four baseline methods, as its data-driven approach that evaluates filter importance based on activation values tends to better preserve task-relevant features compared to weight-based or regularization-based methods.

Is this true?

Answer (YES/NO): NO